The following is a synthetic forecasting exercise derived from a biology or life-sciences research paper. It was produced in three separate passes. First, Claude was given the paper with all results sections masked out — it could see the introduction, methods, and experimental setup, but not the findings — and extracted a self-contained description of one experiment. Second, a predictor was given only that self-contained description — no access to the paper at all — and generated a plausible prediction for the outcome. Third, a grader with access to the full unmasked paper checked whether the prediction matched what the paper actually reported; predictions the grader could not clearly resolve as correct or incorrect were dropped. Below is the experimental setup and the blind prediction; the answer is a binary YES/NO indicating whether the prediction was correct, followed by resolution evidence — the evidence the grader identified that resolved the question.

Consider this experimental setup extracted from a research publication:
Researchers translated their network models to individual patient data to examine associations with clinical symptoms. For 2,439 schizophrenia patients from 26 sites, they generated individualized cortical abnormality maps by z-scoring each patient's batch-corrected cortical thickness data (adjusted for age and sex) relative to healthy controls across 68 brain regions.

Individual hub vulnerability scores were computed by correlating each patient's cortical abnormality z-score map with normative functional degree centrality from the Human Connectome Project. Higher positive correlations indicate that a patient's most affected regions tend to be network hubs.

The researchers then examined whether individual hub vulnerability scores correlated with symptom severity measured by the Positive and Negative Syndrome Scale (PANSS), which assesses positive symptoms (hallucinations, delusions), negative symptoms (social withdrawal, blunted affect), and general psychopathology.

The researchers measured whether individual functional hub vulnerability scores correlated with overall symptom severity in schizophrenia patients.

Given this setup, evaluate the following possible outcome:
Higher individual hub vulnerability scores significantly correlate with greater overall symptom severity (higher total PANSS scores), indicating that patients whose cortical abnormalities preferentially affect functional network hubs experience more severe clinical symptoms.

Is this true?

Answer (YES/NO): YES